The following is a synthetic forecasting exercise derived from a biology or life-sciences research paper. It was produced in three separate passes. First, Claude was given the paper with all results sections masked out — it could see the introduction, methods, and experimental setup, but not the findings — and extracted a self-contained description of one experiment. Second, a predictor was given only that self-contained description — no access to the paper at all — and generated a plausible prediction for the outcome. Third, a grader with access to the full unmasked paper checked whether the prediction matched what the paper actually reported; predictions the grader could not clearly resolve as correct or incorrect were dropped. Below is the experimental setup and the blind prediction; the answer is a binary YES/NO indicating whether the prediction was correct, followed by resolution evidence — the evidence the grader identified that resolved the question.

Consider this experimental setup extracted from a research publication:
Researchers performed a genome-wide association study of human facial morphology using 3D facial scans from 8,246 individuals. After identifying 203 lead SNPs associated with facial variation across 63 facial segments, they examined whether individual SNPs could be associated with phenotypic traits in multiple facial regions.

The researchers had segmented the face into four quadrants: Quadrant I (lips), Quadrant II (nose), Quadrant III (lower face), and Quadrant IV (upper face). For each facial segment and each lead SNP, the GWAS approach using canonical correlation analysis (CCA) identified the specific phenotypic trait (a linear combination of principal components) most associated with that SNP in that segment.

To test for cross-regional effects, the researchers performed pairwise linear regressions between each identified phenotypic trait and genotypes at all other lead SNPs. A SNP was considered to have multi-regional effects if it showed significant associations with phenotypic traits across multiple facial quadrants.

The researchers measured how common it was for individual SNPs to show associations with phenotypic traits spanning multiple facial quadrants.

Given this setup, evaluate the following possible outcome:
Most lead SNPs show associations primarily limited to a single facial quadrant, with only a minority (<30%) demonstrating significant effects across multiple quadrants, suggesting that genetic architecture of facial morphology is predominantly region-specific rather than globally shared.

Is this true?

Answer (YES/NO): YES